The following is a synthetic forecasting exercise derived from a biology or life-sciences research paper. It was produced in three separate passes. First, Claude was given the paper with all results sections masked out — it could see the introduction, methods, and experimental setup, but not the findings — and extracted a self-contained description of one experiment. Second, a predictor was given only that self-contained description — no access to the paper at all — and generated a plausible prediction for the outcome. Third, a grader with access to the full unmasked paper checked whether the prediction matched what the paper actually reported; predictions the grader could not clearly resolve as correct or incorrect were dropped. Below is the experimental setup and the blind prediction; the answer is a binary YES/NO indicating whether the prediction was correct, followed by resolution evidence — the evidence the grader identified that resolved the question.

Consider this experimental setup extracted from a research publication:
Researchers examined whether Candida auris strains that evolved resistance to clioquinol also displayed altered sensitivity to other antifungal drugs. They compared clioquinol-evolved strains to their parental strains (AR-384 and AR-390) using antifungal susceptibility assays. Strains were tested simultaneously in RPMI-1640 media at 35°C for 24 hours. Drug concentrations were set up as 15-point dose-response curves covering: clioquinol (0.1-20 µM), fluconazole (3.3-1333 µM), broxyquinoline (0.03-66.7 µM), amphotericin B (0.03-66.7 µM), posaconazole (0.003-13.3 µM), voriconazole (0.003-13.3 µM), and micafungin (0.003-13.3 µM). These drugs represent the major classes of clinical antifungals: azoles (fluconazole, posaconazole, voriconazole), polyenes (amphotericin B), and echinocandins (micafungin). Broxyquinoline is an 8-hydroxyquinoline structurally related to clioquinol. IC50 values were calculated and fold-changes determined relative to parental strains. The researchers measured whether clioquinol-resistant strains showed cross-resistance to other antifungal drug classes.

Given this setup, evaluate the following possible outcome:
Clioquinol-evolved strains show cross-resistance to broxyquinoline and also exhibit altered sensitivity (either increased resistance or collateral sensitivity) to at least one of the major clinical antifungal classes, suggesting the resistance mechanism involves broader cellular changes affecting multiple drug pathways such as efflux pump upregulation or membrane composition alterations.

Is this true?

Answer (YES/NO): YES